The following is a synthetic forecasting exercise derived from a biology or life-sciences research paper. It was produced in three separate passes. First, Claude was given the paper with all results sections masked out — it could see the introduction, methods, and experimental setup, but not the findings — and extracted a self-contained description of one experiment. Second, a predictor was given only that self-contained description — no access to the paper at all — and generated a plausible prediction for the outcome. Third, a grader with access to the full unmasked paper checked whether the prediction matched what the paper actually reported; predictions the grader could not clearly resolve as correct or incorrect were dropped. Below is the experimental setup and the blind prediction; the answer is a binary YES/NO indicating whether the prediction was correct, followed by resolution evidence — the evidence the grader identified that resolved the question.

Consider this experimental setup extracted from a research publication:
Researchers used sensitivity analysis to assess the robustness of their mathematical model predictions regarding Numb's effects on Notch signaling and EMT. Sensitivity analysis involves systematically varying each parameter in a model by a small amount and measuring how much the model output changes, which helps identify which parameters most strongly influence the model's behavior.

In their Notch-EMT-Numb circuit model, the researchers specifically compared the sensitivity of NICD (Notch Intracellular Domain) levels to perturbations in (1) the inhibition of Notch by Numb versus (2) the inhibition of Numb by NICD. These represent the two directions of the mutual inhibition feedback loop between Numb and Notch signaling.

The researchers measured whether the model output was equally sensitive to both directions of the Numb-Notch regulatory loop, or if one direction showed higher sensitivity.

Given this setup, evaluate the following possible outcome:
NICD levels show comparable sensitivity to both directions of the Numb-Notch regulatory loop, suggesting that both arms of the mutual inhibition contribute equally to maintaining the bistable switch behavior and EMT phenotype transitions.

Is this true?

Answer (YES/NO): NO